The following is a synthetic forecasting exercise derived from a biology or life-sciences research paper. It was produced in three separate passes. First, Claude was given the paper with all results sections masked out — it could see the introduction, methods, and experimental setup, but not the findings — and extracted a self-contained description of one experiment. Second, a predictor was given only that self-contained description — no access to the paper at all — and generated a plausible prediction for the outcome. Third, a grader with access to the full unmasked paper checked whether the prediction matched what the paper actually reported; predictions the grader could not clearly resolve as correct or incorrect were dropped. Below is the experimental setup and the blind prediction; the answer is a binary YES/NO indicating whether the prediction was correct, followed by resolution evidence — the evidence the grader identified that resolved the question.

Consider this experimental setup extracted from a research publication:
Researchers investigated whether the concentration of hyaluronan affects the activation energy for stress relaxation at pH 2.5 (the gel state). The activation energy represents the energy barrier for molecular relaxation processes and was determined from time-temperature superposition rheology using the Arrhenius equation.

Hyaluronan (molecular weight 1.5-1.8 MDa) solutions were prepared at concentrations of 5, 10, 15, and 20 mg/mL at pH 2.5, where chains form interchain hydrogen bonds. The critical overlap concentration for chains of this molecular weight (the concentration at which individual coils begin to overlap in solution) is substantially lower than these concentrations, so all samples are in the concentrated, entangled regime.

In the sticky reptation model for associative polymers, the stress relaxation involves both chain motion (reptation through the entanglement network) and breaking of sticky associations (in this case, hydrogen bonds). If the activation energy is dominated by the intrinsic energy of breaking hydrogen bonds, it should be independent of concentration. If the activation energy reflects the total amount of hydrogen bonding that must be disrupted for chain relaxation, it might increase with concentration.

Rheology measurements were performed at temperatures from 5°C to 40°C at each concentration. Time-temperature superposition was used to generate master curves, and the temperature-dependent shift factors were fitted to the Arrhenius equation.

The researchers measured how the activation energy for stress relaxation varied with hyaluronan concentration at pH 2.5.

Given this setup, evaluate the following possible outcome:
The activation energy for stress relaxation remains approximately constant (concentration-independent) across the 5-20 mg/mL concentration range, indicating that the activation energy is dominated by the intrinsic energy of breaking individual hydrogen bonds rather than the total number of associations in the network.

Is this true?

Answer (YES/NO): YES